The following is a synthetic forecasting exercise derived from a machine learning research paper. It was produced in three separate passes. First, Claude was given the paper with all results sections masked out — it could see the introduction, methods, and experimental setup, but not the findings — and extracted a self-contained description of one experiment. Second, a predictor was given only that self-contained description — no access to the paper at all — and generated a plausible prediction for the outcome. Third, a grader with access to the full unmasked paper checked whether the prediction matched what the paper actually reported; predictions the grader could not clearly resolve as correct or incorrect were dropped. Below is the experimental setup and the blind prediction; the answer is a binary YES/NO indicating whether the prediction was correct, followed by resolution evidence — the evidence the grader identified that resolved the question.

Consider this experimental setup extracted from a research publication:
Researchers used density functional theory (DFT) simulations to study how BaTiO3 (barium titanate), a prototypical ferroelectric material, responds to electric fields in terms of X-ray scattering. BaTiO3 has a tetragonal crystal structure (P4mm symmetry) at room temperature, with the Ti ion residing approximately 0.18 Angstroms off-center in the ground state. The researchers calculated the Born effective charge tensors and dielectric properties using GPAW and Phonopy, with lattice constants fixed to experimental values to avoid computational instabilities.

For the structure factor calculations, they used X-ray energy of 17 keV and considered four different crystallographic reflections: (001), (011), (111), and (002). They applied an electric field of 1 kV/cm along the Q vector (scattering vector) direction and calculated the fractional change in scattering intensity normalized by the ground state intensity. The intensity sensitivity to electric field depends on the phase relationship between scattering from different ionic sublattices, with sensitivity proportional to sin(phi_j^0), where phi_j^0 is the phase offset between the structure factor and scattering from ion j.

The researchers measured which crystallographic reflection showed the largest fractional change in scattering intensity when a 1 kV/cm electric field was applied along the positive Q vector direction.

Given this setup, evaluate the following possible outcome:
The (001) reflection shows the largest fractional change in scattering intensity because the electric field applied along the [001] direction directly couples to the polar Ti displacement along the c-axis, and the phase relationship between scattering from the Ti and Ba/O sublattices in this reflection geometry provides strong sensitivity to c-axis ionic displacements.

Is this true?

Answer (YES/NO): NO